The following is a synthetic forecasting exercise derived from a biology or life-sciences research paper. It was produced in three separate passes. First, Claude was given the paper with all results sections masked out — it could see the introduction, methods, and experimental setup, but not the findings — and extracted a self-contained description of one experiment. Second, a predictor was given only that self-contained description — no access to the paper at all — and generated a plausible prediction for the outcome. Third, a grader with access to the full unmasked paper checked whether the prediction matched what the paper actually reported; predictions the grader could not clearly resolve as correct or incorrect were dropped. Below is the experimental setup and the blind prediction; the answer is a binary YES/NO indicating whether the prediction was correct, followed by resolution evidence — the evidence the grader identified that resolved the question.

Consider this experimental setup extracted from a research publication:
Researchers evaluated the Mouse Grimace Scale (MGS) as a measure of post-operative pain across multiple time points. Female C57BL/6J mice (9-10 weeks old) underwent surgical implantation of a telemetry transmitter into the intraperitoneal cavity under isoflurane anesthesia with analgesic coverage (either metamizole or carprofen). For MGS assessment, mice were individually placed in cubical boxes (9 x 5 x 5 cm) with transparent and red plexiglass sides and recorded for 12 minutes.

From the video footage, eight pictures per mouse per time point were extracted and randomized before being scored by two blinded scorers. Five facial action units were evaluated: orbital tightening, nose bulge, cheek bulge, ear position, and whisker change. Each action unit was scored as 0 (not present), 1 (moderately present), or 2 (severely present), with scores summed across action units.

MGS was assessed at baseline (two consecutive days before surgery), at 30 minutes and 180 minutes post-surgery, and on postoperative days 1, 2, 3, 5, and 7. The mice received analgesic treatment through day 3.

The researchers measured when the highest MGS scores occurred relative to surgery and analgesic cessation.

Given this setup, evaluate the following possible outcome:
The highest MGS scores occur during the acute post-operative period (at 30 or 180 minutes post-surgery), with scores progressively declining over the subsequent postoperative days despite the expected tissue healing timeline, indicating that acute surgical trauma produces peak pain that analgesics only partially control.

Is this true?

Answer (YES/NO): YES